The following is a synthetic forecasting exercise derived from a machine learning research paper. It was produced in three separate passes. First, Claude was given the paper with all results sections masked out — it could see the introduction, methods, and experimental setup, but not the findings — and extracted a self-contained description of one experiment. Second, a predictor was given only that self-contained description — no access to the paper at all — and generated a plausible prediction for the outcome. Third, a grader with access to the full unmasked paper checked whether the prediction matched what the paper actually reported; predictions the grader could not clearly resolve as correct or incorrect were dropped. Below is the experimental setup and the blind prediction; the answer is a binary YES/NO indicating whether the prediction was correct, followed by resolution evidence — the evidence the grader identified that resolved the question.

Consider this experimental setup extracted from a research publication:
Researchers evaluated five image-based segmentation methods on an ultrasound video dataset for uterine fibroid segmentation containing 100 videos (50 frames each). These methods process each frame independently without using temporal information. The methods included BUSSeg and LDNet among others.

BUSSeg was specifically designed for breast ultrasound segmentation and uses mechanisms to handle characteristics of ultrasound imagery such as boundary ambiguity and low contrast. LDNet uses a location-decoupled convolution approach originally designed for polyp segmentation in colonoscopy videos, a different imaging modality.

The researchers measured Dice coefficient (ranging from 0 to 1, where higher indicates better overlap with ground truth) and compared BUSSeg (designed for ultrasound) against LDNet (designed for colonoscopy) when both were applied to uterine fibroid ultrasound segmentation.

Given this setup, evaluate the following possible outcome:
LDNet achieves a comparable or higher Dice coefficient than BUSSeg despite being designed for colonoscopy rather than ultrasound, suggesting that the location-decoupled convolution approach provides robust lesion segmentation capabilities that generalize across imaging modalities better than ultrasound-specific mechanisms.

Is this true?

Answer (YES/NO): NO